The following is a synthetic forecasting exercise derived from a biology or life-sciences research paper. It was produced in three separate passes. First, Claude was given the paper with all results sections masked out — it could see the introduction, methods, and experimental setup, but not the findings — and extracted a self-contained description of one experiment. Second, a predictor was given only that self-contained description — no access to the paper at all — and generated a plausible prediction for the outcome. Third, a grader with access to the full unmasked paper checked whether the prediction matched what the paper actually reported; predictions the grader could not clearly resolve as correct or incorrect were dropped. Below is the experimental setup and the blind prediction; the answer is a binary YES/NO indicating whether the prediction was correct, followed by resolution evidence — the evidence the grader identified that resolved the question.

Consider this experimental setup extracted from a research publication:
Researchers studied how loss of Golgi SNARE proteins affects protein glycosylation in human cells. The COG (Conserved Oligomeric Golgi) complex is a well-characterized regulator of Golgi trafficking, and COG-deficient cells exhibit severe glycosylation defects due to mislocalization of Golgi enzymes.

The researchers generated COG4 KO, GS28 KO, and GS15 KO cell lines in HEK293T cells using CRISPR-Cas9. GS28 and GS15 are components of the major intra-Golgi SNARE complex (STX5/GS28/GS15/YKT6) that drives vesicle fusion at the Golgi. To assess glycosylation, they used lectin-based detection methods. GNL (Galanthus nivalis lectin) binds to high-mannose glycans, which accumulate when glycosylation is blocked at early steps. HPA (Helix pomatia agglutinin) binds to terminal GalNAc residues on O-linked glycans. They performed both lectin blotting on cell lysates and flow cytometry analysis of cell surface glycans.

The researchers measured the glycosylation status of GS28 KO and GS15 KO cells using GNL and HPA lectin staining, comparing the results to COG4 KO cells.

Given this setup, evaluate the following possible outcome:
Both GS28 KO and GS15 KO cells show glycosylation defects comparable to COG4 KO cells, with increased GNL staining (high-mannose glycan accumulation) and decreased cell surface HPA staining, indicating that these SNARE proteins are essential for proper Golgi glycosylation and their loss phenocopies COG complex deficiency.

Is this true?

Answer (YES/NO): NO